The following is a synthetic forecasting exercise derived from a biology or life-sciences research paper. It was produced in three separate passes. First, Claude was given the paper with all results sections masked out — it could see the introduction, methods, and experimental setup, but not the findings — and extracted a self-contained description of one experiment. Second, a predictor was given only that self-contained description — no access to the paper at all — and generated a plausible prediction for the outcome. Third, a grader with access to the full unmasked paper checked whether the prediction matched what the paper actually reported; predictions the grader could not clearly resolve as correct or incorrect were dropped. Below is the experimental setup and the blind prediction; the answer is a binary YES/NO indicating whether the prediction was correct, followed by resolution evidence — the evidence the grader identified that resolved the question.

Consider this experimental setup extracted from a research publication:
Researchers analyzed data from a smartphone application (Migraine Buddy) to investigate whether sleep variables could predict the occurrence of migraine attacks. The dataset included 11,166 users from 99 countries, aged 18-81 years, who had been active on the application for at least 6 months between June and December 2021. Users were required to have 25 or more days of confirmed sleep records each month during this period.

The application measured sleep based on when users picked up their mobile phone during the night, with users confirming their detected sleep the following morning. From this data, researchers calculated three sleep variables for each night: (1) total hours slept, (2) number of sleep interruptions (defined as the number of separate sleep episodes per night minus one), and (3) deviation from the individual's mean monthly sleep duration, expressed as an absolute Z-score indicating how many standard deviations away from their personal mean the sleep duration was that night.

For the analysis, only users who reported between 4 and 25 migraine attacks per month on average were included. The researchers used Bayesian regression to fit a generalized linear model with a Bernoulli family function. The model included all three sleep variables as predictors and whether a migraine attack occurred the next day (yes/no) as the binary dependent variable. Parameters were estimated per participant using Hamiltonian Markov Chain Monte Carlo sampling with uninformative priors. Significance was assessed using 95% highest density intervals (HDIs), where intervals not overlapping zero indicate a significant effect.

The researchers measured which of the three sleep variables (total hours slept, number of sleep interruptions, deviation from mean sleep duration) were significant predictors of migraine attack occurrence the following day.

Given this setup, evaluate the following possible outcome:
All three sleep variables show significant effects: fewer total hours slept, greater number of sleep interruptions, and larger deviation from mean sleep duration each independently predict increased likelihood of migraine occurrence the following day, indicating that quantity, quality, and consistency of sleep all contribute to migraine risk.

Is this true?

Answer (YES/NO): NO